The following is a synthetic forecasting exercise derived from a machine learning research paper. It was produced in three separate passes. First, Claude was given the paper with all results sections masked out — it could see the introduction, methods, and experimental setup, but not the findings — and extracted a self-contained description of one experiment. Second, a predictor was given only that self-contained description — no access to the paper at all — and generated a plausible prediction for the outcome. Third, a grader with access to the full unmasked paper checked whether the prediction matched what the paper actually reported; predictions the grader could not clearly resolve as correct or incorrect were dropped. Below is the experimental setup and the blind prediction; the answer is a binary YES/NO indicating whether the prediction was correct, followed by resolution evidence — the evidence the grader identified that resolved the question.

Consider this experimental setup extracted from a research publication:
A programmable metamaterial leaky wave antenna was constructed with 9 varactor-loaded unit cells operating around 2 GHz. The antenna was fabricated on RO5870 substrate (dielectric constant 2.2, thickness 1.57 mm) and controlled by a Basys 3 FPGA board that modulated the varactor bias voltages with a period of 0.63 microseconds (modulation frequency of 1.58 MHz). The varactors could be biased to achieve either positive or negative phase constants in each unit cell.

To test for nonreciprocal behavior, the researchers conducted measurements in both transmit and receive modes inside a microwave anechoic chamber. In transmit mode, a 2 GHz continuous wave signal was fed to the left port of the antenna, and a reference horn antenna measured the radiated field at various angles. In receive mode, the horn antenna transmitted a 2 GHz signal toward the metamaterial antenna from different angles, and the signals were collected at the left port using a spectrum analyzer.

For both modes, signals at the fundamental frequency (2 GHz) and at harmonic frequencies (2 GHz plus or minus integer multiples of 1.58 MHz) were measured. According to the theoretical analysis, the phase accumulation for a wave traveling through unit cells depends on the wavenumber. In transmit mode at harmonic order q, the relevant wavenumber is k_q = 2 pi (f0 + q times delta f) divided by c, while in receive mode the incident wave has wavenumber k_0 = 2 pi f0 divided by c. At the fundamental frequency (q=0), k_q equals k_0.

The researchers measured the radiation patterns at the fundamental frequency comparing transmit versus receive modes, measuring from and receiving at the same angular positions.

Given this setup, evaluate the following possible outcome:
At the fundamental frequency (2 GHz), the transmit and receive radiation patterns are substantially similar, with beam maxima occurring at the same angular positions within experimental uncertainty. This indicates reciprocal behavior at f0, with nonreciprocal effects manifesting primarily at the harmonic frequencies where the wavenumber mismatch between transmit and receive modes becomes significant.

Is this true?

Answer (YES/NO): YES